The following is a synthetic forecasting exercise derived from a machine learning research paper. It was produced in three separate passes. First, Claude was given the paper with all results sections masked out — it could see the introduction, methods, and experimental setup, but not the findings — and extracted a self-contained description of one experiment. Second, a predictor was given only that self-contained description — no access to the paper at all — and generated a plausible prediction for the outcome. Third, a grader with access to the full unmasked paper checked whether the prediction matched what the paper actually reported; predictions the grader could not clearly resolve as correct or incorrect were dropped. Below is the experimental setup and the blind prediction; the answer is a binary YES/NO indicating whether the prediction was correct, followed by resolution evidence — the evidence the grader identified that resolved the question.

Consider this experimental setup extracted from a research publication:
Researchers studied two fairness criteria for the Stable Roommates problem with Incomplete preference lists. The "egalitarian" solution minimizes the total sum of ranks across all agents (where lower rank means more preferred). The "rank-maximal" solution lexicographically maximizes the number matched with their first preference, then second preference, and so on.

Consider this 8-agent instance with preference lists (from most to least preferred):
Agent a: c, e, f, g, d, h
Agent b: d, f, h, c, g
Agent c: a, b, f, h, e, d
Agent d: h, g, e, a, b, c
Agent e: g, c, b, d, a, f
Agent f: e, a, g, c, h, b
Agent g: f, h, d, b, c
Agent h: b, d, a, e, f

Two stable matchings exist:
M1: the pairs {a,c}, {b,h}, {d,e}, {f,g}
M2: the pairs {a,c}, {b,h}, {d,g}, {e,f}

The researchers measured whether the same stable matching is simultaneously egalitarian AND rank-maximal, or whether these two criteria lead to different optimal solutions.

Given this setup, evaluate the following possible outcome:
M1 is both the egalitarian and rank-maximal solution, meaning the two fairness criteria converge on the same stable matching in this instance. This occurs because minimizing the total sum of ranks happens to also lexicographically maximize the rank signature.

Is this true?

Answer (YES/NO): NO